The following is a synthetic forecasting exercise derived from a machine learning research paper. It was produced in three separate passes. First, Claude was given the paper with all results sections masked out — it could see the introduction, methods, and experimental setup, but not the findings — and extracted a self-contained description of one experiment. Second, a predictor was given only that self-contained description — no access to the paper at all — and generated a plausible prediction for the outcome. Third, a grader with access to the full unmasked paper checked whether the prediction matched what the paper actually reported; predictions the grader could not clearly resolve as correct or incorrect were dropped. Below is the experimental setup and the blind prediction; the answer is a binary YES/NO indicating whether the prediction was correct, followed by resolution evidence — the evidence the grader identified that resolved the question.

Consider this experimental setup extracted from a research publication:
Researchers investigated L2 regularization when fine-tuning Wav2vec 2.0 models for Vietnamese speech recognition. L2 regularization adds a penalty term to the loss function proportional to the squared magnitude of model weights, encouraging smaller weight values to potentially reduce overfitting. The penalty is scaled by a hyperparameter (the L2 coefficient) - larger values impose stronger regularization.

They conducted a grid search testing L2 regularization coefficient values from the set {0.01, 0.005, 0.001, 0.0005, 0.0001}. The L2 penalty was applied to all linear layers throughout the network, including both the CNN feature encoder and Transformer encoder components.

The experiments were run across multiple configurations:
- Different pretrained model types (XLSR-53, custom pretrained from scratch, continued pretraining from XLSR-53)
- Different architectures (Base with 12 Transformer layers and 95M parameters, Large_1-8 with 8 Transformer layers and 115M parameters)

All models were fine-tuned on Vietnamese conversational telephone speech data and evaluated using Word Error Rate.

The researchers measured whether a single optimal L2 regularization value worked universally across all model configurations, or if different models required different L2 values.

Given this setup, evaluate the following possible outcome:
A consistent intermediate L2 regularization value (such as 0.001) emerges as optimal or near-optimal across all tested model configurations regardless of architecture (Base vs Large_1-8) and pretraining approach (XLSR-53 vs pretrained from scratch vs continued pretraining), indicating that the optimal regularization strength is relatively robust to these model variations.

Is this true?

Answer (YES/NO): NO